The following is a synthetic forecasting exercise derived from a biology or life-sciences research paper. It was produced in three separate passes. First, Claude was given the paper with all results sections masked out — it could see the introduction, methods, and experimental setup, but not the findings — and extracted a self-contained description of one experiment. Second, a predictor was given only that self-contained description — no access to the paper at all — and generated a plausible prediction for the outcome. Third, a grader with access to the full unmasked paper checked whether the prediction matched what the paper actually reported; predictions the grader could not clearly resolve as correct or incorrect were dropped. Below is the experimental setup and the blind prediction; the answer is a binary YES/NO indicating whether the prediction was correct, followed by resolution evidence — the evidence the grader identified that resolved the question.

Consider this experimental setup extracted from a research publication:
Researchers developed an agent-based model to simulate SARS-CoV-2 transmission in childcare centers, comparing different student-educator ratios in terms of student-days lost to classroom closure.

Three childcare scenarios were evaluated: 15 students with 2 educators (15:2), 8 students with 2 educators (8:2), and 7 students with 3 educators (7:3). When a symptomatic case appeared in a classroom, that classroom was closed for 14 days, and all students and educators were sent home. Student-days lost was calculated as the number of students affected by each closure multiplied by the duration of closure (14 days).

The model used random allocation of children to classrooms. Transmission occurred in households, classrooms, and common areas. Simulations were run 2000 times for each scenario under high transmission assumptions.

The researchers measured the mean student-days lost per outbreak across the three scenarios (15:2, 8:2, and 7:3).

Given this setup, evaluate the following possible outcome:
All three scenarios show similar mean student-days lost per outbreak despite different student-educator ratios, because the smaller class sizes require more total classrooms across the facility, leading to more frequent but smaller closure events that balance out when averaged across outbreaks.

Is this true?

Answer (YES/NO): NO